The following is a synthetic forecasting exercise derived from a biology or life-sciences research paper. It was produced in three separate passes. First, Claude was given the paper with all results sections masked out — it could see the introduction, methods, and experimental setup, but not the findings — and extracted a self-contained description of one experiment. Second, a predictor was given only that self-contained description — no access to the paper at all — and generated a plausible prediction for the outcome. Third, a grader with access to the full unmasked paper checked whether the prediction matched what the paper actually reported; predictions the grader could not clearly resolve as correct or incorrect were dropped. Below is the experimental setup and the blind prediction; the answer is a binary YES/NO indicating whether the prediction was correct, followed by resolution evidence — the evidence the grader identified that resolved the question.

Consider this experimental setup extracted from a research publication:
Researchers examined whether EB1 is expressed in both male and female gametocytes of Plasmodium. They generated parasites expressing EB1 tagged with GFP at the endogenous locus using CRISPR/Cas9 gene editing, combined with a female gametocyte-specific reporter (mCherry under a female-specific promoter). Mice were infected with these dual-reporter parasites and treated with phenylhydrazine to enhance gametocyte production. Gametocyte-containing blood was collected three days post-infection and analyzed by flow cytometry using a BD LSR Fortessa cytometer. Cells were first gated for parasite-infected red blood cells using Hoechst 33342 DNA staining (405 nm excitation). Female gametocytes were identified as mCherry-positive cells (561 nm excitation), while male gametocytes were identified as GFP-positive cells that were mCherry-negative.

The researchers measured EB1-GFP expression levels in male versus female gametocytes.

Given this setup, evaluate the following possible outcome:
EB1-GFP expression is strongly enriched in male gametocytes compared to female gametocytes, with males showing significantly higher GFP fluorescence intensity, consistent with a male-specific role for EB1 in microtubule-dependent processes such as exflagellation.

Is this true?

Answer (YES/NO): YES